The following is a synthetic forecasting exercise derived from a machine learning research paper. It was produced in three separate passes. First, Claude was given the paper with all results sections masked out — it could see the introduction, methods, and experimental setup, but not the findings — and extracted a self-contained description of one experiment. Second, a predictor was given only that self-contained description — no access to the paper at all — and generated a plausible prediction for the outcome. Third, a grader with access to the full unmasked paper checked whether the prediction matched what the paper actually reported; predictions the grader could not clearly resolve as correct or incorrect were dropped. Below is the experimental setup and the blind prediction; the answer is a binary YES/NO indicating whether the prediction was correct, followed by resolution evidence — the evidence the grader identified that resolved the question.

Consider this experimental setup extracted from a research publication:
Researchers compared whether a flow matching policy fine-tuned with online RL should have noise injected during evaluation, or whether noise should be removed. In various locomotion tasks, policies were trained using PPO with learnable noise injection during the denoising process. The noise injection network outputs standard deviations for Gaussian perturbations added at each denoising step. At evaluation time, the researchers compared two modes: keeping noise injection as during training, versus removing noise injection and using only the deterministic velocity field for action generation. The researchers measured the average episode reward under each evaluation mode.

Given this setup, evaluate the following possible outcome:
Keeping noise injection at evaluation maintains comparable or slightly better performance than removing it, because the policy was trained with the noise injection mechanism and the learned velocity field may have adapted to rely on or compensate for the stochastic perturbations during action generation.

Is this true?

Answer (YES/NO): NO